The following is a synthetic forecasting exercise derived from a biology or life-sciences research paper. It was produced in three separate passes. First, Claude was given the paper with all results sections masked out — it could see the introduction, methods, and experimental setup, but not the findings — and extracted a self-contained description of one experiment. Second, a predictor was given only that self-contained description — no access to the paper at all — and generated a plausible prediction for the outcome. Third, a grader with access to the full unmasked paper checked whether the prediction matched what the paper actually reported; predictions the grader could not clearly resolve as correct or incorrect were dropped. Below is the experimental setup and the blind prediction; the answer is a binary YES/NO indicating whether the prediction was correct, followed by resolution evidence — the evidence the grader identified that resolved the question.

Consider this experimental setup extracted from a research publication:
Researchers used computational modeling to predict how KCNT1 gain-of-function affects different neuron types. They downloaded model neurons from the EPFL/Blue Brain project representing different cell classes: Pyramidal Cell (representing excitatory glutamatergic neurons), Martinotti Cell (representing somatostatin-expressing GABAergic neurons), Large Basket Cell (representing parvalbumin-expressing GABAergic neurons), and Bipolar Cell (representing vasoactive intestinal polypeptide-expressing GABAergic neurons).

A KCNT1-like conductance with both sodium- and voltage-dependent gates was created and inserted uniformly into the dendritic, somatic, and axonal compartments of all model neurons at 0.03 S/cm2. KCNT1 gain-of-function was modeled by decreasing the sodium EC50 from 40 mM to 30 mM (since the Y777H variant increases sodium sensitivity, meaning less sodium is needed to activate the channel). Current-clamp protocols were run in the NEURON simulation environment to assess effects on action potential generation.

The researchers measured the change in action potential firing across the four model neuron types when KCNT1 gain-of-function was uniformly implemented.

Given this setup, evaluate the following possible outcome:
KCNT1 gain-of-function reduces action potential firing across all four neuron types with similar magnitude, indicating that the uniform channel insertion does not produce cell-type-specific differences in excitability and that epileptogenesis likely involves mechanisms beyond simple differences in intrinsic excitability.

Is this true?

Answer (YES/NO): NO